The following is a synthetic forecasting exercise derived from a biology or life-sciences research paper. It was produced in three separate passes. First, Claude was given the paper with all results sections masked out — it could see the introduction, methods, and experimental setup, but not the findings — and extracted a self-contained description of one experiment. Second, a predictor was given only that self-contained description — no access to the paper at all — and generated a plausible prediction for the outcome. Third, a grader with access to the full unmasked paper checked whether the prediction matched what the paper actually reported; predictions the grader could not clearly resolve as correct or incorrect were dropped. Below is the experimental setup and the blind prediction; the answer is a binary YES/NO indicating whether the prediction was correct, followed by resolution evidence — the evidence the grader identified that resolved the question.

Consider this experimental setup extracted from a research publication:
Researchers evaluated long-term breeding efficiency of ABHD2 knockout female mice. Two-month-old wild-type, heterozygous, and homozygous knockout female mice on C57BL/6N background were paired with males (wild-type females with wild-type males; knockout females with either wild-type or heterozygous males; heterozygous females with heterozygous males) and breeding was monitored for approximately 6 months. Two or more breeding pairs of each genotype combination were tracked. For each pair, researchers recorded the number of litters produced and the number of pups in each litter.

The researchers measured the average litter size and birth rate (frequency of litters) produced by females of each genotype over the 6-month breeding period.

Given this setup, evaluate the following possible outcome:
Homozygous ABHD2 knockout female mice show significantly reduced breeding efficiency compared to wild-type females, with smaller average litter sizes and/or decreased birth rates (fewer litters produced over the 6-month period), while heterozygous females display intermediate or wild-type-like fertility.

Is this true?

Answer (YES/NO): NO